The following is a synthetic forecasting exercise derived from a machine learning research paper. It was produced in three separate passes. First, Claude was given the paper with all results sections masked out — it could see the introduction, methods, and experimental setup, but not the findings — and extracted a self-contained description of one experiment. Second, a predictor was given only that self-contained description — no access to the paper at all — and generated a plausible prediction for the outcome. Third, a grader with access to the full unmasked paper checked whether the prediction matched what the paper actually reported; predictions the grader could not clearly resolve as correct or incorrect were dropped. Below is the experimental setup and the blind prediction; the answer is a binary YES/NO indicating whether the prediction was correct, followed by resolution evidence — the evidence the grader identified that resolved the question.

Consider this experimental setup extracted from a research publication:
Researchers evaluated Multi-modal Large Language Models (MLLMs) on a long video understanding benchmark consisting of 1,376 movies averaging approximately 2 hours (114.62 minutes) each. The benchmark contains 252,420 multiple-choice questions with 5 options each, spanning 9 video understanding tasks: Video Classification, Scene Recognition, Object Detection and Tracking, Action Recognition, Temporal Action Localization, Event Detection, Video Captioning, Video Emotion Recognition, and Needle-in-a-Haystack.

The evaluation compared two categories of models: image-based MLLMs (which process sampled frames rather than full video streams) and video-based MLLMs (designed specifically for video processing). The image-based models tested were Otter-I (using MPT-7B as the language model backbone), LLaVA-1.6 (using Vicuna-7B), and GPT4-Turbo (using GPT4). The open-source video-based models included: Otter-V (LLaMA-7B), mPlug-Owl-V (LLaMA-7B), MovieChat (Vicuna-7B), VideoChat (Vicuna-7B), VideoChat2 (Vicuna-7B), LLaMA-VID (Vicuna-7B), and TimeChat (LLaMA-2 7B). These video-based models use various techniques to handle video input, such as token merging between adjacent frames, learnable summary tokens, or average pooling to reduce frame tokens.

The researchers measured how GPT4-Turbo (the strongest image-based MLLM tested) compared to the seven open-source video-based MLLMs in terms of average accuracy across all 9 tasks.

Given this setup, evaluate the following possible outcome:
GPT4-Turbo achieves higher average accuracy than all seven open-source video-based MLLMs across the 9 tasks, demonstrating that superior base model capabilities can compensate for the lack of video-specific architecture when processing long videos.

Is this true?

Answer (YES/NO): YES